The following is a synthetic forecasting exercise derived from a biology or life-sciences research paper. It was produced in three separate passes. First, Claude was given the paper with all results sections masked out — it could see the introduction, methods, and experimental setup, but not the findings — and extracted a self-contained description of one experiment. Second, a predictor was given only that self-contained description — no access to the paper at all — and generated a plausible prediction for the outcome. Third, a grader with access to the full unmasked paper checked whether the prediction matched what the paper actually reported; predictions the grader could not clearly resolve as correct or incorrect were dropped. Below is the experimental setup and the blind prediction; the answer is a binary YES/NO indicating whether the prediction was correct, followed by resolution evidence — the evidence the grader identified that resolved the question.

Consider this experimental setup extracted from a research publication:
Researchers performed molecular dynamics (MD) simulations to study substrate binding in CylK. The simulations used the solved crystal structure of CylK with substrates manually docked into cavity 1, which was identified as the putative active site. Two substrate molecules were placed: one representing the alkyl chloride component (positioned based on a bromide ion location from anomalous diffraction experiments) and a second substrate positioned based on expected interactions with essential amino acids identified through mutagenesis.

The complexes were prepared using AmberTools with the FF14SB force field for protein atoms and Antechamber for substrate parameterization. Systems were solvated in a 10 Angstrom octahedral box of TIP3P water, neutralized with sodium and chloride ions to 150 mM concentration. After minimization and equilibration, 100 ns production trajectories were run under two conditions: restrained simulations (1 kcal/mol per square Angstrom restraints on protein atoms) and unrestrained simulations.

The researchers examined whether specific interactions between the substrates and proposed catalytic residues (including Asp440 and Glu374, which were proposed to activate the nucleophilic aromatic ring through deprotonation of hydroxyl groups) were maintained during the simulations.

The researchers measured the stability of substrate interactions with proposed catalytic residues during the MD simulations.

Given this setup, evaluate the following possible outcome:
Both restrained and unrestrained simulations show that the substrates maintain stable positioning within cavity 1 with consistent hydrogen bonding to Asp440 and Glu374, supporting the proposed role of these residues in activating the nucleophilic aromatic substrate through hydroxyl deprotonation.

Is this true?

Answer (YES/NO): YES